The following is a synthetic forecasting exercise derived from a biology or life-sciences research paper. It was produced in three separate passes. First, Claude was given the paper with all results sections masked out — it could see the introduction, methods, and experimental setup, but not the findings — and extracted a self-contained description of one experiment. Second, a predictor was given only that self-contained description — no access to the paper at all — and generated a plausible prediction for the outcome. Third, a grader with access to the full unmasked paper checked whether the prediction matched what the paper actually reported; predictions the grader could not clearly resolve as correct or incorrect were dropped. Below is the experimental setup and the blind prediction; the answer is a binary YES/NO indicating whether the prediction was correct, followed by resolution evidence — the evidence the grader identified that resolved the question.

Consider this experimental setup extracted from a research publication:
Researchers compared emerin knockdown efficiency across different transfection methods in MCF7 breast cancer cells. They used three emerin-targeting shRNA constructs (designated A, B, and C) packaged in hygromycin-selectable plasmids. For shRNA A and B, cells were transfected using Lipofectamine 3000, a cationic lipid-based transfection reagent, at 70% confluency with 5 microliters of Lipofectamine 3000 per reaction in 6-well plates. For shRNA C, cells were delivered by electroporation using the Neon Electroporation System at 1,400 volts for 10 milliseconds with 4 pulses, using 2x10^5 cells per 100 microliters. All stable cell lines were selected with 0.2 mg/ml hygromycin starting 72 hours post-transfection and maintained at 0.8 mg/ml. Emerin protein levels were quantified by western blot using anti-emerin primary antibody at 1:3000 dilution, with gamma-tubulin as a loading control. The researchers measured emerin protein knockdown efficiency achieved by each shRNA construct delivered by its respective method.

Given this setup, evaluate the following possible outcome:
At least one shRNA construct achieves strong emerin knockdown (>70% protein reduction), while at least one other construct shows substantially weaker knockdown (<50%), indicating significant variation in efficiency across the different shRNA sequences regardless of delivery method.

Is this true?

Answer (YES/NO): NO